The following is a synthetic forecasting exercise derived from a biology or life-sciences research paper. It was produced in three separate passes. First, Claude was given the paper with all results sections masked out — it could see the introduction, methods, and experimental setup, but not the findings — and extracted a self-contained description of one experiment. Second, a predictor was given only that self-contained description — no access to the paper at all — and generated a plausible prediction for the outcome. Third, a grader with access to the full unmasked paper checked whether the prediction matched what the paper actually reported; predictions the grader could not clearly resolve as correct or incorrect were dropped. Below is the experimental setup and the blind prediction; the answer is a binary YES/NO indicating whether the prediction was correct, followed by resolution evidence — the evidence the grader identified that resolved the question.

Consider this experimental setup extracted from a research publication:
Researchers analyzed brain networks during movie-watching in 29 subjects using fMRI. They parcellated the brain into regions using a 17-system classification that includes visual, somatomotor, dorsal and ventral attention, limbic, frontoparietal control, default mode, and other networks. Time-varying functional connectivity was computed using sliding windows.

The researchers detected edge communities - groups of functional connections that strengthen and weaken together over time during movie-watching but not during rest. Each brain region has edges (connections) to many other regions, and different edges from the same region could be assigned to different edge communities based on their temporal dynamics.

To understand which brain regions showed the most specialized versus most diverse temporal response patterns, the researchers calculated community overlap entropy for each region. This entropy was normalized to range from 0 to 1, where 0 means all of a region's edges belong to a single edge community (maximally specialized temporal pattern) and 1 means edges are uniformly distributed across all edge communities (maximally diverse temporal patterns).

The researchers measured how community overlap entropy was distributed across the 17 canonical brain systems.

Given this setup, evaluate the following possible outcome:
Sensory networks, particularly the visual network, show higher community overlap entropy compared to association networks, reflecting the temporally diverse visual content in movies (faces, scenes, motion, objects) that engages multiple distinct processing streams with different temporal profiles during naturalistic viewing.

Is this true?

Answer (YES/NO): NO